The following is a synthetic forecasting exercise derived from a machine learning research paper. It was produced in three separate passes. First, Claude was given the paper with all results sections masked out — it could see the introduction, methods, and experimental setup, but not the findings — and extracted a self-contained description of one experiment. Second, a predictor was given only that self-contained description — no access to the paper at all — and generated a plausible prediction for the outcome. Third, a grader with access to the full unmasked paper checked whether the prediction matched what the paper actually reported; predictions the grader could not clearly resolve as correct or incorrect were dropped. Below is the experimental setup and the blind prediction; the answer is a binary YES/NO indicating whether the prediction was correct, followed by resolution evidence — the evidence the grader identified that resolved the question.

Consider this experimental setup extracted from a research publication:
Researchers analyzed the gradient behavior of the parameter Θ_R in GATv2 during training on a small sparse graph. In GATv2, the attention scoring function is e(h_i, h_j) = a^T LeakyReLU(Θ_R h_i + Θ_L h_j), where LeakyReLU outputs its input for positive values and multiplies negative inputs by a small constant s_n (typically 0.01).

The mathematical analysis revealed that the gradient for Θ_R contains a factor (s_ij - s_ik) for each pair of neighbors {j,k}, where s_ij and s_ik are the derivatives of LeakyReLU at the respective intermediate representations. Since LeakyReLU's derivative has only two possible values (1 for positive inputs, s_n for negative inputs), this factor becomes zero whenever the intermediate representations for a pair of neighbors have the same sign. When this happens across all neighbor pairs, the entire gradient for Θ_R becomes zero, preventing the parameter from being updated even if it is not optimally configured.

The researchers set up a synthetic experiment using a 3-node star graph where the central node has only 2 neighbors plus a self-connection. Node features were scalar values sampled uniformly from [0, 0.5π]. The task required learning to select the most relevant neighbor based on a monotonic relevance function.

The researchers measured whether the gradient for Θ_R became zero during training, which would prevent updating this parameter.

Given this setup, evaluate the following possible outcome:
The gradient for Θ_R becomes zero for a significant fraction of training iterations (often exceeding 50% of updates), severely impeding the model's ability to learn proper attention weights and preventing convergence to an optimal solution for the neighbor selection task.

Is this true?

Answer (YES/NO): NO